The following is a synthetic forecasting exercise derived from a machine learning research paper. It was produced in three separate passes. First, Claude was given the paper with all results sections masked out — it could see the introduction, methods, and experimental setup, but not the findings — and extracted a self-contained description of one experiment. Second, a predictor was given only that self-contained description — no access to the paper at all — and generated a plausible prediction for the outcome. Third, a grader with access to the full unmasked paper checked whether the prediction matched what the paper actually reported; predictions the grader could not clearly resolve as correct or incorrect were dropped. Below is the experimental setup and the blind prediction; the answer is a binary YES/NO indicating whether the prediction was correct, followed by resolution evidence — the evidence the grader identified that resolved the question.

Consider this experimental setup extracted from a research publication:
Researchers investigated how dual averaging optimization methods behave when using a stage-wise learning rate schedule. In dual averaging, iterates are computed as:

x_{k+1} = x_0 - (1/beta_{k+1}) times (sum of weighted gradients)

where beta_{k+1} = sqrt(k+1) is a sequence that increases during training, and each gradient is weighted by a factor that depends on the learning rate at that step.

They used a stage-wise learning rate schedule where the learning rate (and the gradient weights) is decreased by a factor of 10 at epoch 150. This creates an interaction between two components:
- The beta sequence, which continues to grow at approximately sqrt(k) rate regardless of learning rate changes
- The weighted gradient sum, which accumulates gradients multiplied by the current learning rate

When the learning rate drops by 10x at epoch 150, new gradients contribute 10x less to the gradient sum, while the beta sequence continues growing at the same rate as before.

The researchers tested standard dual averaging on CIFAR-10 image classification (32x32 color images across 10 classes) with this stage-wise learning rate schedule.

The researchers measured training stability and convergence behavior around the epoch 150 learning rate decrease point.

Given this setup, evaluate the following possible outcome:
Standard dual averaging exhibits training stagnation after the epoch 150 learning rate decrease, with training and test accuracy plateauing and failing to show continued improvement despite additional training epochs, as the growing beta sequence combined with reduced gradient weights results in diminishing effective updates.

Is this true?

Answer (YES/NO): NO